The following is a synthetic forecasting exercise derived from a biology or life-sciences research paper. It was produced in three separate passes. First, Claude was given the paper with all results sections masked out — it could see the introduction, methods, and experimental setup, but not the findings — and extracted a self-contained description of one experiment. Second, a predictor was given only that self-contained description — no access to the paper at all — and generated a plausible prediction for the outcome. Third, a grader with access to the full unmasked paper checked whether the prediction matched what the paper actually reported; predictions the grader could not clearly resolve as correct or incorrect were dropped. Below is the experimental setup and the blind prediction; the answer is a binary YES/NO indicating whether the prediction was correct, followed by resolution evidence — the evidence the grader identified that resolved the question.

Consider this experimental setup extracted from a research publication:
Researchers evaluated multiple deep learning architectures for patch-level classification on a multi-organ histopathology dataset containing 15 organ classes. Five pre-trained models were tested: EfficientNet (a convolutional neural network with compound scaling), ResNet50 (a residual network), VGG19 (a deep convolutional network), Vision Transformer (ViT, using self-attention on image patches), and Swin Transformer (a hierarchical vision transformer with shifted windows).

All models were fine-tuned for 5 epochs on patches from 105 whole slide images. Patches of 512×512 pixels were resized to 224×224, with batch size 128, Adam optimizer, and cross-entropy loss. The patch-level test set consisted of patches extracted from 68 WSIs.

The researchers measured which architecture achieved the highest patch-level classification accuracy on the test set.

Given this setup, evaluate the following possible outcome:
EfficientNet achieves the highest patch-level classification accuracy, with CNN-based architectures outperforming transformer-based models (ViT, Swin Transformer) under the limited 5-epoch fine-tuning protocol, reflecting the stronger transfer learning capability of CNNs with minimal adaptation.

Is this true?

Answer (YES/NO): NO